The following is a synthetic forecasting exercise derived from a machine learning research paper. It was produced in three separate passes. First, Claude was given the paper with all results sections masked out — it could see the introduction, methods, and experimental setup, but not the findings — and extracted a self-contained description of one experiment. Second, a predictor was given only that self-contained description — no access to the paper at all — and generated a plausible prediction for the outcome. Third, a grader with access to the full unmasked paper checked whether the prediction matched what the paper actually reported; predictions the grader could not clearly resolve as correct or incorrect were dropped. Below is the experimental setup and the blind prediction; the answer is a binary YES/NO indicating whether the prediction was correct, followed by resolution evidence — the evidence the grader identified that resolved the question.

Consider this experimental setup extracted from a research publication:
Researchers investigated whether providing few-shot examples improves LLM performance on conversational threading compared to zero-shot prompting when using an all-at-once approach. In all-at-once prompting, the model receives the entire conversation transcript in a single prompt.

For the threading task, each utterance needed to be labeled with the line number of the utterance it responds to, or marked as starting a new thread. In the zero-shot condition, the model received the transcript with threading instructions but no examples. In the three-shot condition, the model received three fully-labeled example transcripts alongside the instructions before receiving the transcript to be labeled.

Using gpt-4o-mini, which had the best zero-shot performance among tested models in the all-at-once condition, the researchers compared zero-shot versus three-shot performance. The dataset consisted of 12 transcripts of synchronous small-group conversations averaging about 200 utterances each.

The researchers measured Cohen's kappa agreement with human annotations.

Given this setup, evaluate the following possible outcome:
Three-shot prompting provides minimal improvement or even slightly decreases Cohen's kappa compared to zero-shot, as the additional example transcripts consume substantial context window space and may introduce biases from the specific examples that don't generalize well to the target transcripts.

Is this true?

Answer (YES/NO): YES